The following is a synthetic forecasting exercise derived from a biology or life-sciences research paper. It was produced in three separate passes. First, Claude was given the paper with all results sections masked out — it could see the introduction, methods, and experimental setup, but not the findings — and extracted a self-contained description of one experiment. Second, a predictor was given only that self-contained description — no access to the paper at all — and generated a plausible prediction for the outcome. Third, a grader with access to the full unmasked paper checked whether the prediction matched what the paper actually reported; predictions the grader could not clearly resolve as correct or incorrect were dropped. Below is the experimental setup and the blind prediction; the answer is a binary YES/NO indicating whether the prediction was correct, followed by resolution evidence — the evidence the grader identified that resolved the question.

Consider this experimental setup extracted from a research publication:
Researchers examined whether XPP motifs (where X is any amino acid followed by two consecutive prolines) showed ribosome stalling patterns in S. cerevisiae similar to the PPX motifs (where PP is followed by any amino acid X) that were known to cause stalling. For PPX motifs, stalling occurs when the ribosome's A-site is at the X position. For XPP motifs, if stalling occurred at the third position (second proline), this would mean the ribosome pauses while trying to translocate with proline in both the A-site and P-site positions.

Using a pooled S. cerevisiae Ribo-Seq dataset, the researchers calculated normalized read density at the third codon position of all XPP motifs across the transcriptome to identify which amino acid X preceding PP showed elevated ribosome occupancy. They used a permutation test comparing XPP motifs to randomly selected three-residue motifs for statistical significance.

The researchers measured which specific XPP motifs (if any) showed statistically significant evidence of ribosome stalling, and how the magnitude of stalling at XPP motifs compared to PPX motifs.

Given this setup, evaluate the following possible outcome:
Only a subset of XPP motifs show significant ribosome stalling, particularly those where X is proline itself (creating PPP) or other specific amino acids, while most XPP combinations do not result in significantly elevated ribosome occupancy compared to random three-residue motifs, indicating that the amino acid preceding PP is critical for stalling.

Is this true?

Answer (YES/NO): NO